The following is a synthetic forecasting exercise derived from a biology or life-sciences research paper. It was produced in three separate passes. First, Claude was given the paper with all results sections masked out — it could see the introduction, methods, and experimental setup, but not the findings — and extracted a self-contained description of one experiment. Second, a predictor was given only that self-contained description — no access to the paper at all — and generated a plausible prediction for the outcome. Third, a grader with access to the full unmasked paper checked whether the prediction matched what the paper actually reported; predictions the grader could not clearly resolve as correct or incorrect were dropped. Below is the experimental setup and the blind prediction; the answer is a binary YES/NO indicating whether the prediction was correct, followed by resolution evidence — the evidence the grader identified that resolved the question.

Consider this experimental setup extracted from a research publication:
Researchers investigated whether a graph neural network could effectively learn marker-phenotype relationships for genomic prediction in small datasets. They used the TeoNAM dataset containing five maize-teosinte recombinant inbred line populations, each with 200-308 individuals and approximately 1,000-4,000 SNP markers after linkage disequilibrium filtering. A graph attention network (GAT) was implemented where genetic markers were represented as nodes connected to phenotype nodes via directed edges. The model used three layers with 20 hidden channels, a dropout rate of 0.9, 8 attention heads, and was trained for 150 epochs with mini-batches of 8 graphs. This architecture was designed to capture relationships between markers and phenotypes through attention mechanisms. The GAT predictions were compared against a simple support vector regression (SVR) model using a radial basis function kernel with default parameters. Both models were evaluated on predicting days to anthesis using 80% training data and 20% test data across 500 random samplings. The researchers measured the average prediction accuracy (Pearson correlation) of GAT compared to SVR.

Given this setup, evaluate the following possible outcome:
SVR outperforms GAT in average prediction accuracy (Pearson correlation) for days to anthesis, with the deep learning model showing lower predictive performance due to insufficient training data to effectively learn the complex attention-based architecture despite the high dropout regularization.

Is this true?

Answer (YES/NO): NO